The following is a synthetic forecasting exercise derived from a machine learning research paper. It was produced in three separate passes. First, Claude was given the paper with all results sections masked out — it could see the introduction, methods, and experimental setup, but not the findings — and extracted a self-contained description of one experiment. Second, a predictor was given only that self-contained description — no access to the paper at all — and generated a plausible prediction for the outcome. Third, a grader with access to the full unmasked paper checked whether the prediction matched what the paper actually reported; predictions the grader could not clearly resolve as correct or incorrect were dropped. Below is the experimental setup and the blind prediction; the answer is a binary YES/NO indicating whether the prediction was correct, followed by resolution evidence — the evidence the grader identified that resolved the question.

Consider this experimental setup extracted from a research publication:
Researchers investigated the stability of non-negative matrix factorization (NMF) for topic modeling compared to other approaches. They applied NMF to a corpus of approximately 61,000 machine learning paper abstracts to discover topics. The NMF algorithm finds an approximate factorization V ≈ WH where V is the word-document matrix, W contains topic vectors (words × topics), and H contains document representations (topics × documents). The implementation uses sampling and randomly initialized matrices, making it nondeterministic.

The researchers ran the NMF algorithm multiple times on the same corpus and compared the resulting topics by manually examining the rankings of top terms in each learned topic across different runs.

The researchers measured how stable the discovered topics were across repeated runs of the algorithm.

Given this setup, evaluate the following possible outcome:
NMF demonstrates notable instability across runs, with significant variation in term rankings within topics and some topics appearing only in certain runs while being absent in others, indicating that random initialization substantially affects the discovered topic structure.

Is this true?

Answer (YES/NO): NO